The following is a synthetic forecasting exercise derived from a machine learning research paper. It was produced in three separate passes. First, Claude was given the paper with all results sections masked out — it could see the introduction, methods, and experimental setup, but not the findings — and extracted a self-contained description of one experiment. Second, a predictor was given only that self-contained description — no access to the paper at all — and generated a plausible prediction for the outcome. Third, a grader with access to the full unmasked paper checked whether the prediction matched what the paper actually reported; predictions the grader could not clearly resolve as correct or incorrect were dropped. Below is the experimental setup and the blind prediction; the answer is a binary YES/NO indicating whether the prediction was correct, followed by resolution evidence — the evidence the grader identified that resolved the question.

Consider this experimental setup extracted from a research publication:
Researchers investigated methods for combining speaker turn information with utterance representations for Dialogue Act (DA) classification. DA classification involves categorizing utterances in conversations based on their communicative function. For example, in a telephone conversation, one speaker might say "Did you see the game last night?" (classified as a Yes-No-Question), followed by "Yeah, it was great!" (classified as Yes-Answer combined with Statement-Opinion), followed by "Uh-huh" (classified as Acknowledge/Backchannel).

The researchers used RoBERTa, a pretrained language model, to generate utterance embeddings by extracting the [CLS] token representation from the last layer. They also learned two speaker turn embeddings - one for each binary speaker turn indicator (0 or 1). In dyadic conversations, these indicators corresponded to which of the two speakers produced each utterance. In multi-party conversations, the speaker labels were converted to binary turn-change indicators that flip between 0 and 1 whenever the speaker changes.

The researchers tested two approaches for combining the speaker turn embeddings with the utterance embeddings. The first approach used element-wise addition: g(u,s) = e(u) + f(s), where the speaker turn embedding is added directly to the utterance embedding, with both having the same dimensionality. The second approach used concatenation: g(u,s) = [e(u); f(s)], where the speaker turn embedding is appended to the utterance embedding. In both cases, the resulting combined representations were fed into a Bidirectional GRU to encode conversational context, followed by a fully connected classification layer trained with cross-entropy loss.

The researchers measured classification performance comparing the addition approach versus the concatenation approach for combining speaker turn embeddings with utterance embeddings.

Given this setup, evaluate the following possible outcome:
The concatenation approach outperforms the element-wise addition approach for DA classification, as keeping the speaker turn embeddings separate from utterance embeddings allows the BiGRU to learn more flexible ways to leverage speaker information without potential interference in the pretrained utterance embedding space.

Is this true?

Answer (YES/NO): NO